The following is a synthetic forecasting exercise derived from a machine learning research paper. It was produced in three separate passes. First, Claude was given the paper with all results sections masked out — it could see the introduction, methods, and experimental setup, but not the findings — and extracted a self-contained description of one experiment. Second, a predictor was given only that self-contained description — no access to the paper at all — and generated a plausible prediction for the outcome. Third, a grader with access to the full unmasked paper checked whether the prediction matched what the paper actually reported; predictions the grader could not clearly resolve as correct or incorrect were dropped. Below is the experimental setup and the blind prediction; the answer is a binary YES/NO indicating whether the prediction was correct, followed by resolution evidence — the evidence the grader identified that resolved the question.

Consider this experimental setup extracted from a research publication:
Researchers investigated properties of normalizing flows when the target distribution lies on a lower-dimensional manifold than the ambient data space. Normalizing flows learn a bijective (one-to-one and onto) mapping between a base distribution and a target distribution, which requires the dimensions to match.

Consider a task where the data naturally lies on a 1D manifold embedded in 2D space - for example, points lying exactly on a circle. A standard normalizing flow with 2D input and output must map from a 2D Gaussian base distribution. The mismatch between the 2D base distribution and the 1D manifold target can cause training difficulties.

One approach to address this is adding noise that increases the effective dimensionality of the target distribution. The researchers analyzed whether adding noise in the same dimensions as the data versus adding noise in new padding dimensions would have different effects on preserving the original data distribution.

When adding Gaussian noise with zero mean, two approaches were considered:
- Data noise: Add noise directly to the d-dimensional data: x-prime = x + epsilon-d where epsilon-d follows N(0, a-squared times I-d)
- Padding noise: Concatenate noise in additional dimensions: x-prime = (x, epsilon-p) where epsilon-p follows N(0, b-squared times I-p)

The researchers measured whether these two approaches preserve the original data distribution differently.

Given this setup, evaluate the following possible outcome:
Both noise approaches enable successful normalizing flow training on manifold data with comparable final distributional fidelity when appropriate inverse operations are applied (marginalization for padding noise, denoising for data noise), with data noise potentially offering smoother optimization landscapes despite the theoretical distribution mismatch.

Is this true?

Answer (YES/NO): NO